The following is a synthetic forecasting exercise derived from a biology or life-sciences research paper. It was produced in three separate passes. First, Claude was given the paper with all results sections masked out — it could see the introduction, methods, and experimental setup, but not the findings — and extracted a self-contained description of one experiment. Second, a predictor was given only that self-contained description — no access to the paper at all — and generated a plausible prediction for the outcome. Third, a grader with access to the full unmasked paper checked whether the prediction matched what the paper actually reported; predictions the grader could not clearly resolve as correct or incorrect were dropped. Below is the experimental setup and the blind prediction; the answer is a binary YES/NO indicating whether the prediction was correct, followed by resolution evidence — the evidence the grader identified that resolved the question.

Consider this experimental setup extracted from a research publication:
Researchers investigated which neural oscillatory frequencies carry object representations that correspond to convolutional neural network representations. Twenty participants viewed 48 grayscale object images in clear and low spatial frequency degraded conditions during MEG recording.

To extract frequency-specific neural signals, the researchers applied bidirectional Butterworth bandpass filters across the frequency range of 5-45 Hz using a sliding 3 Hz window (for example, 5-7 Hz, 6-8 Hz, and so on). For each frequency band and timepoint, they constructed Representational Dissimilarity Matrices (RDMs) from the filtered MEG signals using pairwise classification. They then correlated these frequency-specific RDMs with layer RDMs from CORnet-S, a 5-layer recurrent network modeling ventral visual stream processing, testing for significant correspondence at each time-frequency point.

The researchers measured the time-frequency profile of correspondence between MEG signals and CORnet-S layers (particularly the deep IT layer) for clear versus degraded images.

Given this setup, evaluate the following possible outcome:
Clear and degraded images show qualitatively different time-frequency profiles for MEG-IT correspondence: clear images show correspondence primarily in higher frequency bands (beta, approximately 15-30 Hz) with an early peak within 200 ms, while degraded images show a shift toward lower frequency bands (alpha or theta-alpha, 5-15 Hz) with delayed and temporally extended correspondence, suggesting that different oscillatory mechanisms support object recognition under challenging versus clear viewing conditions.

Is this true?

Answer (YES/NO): NO